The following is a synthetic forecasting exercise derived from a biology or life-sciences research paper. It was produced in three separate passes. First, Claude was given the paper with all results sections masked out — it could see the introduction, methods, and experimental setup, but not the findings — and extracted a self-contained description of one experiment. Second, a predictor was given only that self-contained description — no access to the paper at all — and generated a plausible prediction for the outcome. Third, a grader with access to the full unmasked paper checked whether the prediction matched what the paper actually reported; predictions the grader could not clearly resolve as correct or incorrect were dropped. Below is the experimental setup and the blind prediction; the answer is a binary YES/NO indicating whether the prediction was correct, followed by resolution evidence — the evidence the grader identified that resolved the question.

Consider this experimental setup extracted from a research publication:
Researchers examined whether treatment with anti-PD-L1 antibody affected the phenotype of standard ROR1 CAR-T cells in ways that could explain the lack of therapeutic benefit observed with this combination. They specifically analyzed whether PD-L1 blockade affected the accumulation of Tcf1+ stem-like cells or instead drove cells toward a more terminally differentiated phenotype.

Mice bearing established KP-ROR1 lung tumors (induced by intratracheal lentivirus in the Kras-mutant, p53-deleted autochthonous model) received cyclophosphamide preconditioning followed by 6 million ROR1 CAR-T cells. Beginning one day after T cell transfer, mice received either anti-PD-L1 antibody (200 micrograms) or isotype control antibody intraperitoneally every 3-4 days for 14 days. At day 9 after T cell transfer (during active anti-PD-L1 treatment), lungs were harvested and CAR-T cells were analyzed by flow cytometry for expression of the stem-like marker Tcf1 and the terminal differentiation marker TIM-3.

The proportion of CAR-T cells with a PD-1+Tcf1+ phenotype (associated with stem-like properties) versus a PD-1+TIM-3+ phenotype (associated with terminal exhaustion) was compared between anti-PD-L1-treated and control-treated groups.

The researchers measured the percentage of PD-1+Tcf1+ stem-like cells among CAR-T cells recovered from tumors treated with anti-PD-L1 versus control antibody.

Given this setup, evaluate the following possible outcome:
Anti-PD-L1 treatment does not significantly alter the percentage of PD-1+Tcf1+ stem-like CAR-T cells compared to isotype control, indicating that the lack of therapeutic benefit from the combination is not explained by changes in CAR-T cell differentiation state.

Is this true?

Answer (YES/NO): NO